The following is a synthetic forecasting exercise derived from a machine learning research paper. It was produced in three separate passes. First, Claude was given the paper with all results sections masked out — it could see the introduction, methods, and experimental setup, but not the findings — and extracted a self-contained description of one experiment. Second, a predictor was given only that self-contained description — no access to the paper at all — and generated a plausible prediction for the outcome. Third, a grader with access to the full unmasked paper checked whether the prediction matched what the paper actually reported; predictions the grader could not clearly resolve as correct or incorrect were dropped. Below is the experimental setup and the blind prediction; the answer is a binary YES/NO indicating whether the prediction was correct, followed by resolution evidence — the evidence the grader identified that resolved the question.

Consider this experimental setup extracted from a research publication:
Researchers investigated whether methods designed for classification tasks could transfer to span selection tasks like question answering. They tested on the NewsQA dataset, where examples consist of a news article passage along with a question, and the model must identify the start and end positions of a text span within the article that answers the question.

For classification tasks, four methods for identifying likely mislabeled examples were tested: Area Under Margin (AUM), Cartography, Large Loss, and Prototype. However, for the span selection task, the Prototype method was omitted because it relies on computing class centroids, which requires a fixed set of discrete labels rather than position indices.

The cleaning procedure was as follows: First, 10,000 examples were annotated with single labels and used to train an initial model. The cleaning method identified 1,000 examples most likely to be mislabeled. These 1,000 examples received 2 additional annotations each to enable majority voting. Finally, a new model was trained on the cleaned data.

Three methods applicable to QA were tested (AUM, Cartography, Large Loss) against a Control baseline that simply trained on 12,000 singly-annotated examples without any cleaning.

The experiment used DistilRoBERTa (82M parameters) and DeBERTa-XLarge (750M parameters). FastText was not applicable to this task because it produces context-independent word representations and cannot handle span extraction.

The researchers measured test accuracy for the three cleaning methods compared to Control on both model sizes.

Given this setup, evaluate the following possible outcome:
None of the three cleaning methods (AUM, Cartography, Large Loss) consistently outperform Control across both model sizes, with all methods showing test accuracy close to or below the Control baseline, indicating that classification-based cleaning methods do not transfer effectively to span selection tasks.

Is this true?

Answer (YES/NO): NO